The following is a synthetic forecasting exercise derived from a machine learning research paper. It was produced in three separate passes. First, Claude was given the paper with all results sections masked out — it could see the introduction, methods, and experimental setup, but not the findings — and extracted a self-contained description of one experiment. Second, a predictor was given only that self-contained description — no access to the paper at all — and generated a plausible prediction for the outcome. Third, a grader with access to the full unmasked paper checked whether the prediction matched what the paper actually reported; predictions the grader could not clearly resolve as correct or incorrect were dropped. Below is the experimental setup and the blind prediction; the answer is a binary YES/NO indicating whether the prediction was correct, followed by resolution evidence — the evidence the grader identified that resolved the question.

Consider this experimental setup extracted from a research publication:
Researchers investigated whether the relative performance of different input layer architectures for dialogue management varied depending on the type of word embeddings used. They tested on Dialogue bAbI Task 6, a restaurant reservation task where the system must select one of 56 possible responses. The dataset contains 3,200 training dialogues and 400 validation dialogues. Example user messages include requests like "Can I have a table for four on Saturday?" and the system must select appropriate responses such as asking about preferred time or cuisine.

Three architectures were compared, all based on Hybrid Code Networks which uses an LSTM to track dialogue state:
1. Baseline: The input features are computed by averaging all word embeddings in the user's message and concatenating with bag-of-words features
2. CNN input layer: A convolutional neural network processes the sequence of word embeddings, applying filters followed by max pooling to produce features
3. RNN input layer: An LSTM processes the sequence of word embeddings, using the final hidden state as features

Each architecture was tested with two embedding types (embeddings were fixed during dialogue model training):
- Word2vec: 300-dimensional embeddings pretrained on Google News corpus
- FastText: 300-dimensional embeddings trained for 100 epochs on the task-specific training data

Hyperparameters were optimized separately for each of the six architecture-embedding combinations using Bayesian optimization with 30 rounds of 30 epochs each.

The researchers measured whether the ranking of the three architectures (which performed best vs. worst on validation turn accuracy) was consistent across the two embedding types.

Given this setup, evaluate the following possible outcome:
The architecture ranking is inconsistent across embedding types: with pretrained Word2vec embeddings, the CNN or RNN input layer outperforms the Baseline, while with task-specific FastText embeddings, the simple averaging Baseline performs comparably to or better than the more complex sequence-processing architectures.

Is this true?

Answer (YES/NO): NO